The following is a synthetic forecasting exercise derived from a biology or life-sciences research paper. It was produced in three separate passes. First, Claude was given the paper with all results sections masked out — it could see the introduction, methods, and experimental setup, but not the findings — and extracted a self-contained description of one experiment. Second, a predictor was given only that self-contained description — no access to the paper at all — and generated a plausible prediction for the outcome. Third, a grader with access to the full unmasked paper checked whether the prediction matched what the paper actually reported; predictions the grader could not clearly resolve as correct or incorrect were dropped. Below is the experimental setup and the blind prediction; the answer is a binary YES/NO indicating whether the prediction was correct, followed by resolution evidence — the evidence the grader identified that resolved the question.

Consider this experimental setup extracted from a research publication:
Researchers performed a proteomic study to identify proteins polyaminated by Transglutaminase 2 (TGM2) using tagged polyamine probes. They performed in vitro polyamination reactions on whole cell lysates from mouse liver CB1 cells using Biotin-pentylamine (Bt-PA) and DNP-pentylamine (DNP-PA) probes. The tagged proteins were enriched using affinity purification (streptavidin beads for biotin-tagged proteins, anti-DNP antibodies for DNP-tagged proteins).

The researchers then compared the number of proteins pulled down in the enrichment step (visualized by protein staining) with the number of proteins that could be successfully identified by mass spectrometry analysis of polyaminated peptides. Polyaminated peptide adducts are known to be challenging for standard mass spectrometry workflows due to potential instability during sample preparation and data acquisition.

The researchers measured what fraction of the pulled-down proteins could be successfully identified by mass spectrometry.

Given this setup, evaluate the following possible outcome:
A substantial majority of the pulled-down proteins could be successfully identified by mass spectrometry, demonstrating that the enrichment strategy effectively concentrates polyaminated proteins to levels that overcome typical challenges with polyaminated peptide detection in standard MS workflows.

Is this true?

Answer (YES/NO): NO